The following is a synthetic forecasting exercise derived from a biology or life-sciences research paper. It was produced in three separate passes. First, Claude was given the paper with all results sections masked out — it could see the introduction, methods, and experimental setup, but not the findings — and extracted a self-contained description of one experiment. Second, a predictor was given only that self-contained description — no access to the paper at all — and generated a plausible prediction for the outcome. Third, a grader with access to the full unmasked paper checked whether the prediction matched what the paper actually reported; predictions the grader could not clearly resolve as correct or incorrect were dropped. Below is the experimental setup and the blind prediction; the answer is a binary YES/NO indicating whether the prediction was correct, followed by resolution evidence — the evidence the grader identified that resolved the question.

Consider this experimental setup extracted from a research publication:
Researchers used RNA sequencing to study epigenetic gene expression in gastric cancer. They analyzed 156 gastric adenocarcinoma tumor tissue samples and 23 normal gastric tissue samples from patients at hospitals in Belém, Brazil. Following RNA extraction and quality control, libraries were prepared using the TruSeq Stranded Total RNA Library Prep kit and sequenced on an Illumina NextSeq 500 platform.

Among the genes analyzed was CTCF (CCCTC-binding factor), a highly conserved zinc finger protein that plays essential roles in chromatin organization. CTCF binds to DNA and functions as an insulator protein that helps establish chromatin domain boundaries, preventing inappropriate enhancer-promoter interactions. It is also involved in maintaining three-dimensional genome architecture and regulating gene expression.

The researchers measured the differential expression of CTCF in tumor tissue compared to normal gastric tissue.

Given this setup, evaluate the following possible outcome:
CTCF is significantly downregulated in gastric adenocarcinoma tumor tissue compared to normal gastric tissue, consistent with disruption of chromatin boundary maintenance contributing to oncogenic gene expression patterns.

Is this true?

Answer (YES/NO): YES